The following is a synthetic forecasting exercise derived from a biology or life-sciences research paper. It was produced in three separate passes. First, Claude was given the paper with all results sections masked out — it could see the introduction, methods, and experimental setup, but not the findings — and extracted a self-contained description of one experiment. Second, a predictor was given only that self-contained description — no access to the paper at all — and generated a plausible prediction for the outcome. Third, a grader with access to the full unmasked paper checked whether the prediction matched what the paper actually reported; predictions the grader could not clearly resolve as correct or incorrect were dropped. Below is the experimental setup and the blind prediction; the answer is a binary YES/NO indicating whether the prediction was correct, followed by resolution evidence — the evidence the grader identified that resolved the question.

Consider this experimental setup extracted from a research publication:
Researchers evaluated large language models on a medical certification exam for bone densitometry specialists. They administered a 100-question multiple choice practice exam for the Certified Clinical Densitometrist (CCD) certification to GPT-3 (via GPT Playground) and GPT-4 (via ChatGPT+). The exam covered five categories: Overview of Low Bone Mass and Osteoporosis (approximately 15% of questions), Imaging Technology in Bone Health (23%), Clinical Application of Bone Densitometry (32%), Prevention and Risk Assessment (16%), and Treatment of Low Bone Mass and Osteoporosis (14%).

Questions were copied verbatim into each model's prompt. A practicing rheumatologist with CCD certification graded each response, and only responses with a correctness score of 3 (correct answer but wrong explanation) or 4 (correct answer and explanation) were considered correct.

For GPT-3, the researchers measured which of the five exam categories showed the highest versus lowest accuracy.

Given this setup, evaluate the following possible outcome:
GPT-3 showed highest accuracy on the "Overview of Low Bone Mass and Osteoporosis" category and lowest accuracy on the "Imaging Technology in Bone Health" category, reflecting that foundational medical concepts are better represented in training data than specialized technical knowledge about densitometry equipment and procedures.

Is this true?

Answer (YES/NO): YES